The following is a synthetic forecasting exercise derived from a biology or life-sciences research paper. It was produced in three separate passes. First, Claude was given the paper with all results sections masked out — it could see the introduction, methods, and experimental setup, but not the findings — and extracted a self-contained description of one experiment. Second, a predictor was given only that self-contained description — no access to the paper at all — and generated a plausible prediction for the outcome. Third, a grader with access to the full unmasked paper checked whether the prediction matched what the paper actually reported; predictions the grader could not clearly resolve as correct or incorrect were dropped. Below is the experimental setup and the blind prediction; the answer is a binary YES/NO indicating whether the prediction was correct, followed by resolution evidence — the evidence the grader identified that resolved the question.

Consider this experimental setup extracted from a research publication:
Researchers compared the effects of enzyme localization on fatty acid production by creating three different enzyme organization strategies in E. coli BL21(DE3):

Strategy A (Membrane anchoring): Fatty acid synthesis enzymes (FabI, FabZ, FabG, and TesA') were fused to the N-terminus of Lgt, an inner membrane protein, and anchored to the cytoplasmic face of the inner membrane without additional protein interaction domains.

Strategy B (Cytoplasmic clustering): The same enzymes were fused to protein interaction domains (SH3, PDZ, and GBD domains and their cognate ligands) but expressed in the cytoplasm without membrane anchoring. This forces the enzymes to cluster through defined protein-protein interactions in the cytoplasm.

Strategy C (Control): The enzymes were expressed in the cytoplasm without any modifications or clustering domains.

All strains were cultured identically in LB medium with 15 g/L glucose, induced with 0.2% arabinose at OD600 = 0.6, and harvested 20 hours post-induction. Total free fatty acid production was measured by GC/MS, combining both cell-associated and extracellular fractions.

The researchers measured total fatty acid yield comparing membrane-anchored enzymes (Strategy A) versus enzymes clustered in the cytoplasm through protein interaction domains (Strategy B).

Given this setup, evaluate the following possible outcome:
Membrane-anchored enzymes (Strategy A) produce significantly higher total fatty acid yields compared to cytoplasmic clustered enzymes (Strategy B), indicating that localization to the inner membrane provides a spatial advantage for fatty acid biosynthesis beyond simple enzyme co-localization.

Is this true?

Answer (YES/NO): YES